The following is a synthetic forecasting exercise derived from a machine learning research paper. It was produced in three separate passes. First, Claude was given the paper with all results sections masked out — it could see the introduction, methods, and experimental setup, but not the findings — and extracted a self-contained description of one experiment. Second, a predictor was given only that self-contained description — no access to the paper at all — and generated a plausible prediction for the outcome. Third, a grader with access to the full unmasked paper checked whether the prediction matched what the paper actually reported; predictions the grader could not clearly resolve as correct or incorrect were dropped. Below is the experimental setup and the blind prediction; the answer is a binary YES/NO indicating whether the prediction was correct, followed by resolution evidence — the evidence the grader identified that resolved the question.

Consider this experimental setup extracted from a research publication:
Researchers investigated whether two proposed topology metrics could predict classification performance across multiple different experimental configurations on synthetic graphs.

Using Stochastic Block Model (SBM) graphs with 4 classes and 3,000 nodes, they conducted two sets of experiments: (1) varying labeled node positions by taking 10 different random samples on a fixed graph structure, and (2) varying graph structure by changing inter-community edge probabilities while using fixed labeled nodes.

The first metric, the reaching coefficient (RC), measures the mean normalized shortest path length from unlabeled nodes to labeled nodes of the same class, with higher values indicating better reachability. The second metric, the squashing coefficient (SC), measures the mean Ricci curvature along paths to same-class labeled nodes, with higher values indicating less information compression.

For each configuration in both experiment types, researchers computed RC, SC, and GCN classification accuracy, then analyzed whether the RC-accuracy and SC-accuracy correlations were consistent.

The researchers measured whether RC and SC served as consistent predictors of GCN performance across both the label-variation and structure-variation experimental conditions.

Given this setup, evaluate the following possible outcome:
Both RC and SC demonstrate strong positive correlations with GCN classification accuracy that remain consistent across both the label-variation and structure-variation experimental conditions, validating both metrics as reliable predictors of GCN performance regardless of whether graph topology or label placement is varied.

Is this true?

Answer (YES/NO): YES